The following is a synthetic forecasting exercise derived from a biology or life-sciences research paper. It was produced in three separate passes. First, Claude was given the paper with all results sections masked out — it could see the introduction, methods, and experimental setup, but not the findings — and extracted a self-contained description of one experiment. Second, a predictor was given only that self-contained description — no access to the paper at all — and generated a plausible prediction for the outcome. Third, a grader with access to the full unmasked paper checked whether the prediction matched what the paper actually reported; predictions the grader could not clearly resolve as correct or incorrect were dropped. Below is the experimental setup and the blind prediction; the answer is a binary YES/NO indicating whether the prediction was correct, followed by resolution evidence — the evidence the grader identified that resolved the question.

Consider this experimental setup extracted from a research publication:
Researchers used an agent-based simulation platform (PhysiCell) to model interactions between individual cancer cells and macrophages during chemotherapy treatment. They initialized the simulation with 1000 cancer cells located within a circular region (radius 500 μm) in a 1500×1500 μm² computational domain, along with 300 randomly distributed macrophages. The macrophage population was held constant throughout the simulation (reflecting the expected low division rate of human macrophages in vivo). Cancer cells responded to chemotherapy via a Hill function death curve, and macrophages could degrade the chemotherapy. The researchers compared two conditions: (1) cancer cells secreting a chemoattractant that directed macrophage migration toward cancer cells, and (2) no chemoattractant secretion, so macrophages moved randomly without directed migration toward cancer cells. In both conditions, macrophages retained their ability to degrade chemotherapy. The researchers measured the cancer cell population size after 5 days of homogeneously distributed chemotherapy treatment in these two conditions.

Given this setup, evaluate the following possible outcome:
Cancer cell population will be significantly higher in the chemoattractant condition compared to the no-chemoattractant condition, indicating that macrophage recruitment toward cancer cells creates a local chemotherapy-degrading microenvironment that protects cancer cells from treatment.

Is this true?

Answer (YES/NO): YES